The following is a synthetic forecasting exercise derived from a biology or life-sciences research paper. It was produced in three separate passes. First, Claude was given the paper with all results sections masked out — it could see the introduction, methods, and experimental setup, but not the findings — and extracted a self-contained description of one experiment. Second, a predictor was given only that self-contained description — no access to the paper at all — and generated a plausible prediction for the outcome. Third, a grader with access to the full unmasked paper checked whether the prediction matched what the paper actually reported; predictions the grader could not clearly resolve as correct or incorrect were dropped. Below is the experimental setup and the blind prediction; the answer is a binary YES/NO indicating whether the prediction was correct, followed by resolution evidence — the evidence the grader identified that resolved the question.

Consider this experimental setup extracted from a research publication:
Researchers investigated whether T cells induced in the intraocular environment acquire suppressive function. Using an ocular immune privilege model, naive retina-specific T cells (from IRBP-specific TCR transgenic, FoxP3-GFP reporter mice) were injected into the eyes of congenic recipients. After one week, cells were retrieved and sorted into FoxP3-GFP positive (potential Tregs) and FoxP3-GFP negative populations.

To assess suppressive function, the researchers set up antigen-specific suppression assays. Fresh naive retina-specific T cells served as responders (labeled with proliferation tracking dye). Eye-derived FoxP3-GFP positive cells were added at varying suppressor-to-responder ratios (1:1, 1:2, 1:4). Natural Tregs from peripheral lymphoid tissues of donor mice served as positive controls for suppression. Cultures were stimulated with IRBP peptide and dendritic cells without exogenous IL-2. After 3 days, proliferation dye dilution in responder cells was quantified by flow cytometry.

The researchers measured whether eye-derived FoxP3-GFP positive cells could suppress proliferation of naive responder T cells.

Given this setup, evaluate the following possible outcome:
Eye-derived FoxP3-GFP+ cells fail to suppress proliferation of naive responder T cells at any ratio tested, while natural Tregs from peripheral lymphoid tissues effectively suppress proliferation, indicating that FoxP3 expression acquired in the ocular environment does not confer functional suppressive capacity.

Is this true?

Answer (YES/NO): NO